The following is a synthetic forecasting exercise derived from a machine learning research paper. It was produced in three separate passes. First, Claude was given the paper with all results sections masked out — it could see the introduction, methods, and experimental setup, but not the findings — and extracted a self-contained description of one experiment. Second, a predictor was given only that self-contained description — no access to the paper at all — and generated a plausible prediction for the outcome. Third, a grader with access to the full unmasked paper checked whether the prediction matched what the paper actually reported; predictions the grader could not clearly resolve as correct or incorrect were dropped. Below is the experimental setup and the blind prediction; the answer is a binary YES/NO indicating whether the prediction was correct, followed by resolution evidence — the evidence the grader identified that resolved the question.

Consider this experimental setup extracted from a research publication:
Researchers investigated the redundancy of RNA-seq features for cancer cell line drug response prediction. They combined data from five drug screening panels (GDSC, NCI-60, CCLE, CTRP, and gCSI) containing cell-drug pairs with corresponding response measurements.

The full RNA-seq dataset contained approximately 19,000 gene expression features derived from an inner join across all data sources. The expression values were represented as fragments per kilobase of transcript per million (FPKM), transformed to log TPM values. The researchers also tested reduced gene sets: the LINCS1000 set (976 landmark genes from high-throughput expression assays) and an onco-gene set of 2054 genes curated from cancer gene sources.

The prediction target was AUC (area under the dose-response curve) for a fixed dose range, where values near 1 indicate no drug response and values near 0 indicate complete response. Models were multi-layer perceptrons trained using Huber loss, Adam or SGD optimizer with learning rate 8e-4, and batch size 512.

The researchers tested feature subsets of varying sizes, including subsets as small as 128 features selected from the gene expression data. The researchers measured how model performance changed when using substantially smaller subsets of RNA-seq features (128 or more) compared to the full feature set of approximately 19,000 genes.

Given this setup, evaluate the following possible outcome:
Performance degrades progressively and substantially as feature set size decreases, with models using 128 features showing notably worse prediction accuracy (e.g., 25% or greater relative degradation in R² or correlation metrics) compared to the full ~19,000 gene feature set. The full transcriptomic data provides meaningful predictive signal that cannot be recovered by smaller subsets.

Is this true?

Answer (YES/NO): NO